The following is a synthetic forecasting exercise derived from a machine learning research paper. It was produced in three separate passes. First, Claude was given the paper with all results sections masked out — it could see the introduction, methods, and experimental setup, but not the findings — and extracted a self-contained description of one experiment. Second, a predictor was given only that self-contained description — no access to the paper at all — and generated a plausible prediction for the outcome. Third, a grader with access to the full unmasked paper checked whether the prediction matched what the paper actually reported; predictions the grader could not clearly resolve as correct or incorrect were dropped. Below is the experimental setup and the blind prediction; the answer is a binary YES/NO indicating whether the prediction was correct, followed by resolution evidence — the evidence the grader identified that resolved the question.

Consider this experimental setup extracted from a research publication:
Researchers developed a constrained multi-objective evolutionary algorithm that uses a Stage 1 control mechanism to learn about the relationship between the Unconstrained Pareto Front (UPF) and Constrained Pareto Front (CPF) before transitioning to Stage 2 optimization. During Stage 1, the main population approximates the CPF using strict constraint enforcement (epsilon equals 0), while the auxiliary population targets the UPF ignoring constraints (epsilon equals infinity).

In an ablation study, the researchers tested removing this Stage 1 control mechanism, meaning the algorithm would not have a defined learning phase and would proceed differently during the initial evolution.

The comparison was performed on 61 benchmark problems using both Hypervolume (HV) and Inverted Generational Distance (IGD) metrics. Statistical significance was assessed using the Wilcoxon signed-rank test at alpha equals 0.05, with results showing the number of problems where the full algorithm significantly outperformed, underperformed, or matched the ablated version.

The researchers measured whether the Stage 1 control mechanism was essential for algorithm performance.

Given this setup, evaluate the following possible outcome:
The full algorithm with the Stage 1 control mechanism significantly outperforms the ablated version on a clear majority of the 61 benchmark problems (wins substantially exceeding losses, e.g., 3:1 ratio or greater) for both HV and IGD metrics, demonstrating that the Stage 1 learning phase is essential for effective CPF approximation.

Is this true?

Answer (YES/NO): NO